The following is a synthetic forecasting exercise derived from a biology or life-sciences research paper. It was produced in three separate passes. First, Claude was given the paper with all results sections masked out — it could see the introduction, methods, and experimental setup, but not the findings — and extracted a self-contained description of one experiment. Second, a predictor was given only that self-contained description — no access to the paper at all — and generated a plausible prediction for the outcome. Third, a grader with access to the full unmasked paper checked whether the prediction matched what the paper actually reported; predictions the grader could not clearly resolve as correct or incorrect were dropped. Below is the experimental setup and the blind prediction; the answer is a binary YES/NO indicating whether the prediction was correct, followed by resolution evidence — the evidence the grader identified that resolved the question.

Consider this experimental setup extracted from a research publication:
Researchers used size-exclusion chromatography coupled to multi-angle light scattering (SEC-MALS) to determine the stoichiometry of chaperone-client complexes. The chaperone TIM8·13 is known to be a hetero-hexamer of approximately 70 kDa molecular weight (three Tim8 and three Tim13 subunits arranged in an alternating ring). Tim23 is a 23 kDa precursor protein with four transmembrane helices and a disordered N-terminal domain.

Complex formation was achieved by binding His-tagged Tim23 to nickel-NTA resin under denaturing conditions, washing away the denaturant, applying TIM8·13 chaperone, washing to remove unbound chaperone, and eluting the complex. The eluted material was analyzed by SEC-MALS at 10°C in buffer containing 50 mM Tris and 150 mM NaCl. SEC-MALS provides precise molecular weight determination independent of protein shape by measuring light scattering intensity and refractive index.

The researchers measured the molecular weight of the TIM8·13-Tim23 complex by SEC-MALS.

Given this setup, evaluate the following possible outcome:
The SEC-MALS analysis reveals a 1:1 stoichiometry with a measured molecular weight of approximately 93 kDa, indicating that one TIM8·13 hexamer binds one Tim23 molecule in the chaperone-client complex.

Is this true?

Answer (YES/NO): YES